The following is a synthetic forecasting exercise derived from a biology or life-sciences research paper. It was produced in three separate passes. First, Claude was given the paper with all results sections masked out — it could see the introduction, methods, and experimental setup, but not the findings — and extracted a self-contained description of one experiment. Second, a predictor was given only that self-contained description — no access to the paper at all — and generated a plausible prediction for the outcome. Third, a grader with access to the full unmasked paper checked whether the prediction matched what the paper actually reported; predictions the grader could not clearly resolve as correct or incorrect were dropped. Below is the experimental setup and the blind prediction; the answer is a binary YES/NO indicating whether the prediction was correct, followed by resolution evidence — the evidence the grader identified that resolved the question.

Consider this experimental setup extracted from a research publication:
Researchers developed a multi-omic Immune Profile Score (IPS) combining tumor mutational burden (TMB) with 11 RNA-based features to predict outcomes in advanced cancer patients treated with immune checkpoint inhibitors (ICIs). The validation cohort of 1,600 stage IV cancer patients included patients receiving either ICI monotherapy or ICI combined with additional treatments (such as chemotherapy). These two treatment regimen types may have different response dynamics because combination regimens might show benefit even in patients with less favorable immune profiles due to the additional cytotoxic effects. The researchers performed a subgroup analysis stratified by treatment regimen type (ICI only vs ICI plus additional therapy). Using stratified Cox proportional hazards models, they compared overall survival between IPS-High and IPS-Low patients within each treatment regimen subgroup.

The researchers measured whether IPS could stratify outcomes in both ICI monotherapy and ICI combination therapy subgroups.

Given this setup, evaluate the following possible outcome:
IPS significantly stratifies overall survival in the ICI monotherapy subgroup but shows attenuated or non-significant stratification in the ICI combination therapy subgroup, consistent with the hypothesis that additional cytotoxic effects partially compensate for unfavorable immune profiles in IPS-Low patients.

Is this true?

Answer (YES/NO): NO